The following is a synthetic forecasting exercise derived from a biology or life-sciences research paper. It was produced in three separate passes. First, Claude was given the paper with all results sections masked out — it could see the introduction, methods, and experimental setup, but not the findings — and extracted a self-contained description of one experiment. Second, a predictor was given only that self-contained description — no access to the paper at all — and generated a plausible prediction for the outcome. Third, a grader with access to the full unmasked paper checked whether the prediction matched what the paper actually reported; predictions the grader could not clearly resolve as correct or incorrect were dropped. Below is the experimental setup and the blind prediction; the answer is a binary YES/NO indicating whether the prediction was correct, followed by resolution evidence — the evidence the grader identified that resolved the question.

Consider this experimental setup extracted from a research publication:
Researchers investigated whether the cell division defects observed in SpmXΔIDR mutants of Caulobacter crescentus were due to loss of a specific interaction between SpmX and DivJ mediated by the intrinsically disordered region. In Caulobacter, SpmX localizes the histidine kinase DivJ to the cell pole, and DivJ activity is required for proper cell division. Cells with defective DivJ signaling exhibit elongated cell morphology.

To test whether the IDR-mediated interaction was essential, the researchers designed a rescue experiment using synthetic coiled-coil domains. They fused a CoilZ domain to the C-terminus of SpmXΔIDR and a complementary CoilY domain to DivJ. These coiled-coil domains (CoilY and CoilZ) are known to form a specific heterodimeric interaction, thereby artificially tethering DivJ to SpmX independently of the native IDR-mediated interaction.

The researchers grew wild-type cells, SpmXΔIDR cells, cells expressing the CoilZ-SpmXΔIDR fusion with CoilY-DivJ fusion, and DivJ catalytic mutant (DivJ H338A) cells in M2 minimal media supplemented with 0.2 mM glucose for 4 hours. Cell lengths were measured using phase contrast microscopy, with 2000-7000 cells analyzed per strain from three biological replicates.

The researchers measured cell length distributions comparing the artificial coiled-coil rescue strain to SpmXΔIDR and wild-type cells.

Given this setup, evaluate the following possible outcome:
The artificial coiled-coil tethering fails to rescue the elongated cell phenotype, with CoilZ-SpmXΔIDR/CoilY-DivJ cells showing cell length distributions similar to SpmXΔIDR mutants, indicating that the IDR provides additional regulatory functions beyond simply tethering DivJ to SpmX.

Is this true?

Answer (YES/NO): YES